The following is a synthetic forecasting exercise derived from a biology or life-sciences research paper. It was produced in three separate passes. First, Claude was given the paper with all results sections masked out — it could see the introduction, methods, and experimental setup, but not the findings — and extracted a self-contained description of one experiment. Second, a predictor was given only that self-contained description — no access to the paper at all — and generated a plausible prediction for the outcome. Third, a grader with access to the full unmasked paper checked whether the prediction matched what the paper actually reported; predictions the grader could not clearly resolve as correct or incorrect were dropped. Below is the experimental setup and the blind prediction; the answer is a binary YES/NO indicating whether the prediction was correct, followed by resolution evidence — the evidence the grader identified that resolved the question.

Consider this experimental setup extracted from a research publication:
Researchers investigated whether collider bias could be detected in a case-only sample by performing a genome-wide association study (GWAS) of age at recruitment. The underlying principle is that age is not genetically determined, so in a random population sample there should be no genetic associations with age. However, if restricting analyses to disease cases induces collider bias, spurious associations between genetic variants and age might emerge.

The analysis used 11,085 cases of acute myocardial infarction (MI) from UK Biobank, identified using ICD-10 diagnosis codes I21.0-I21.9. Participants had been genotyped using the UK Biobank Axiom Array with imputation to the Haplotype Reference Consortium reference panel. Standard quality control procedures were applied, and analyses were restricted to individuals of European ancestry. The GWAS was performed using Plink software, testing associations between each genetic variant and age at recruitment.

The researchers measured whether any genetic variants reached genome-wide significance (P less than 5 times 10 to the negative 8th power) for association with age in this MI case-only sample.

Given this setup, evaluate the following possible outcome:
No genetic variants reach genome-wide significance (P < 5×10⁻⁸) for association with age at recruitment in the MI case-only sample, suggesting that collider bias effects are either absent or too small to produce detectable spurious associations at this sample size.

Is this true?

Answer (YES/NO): NO